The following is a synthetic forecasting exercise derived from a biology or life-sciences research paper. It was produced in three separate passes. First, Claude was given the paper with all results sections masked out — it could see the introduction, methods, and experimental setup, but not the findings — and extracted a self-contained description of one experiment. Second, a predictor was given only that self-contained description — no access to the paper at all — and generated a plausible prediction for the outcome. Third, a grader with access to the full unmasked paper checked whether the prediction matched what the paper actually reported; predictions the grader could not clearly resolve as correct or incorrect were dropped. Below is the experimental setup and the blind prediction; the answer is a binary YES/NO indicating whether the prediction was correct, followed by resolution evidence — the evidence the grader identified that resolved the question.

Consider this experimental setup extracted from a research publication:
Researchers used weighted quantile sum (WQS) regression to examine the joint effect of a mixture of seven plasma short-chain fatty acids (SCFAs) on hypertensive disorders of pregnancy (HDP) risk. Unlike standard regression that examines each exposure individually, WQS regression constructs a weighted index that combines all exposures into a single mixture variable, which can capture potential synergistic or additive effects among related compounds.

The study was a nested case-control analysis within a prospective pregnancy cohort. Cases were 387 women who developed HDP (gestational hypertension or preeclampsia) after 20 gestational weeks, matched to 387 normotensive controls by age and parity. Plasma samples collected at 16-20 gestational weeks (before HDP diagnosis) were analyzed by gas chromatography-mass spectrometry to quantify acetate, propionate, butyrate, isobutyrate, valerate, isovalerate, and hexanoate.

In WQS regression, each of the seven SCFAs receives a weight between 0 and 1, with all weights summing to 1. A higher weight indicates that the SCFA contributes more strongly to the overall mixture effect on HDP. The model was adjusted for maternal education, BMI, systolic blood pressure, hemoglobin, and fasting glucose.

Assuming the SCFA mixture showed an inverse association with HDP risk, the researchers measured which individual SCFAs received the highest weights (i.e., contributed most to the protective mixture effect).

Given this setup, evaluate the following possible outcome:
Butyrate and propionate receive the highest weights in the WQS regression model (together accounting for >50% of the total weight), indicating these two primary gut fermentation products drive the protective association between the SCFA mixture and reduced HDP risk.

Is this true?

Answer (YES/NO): NO